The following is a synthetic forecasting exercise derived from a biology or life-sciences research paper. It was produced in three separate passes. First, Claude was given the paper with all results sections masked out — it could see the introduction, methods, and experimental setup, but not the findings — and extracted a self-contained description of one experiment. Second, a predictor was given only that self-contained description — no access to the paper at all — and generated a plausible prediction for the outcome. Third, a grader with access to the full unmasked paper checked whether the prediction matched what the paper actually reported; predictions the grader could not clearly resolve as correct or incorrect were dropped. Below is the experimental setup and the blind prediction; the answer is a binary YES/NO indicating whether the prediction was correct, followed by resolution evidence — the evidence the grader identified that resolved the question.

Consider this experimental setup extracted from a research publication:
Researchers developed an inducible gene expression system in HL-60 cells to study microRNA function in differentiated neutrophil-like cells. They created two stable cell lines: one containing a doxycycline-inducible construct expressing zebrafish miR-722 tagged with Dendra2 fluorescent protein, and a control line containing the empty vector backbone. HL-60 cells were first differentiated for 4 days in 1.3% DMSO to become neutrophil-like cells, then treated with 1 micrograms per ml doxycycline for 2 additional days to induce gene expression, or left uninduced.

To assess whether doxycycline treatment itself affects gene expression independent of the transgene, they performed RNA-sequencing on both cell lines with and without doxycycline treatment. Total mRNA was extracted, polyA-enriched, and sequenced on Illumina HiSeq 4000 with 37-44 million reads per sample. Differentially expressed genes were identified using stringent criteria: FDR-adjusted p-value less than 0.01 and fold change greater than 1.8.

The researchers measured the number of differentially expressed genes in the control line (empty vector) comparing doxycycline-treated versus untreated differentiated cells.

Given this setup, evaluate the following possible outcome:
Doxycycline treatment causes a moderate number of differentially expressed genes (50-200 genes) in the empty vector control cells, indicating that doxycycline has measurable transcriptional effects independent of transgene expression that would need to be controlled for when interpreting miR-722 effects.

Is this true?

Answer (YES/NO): NO